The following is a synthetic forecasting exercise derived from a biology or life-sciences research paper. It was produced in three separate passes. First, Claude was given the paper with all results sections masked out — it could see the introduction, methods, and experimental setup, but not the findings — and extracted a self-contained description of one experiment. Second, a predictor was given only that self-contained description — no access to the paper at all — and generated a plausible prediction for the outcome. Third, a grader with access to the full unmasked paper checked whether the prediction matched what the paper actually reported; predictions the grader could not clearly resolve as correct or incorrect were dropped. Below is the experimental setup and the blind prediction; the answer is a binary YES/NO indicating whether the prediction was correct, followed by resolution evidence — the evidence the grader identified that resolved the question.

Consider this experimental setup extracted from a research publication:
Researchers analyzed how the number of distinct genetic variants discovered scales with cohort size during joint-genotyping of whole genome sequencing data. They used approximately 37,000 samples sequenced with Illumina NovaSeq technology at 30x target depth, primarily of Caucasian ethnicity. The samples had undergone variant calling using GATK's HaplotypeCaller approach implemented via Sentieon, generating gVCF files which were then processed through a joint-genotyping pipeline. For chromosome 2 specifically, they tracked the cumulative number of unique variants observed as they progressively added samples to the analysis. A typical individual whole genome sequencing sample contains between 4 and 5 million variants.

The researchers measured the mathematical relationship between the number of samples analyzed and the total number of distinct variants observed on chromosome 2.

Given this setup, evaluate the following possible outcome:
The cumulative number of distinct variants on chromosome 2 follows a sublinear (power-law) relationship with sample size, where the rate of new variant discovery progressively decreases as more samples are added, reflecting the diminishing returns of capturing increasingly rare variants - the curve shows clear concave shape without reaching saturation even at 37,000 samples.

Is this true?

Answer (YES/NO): YES